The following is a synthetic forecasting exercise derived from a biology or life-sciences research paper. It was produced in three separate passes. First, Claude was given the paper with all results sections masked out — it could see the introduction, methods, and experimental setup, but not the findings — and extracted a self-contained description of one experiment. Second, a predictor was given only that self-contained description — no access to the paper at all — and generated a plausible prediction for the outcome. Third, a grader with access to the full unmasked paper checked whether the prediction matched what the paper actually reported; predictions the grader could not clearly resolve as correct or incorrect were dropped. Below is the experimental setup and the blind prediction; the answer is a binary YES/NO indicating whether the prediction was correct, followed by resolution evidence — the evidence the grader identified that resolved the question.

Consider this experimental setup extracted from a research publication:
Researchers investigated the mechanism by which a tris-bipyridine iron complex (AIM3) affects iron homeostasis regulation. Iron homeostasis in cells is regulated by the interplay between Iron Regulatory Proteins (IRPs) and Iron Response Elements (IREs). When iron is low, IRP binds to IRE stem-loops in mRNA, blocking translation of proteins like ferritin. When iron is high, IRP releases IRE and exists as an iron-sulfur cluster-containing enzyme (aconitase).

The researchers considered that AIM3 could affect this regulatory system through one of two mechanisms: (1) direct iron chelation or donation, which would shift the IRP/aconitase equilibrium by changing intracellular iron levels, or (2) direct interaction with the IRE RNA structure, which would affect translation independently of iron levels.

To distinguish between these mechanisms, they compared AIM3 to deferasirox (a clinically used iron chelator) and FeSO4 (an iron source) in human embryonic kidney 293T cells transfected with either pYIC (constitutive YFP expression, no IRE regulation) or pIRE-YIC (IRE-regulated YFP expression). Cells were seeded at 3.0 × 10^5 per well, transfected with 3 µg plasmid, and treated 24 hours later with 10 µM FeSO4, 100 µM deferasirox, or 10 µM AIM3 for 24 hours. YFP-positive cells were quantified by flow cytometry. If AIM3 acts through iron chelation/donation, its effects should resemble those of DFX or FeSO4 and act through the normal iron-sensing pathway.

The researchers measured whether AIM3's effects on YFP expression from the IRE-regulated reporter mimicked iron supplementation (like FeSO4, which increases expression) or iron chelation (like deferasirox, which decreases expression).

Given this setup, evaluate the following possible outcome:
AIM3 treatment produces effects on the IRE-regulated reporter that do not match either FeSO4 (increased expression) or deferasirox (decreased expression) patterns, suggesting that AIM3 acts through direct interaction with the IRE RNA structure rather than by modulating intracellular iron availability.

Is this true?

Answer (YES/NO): NO